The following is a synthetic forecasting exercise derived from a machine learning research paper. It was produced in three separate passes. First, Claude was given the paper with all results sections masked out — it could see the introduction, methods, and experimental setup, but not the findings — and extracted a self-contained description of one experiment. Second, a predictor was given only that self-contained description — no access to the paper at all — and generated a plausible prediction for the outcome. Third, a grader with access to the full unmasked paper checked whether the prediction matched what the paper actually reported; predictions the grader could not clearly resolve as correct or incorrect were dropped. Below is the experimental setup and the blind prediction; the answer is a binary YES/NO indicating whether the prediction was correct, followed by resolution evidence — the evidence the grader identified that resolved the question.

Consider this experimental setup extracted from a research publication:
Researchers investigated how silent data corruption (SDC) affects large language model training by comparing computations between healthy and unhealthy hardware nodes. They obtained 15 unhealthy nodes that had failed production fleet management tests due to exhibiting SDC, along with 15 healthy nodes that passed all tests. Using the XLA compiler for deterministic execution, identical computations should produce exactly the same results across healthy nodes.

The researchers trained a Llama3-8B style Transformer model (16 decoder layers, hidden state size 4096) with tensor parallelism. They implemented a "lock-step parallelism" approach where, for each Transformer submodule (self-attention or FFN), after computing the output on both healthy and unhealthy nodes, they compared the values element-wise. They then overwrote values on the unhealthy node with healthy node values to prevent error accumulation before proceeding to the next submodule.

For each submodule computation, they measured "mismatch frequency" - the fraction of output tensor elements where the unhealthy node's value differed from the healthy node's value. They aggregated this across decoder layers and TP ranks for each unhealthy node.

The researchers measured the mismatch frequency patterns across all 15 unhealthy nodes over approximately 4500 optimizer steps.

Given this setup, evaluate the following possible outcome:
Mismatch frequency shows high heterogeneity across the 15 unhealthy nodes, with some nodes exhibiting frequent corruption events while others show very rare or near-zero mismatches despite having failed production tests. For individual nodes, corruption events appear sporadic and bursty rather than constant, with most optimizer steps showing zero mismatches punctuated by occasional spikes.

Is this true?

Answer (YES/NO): YES